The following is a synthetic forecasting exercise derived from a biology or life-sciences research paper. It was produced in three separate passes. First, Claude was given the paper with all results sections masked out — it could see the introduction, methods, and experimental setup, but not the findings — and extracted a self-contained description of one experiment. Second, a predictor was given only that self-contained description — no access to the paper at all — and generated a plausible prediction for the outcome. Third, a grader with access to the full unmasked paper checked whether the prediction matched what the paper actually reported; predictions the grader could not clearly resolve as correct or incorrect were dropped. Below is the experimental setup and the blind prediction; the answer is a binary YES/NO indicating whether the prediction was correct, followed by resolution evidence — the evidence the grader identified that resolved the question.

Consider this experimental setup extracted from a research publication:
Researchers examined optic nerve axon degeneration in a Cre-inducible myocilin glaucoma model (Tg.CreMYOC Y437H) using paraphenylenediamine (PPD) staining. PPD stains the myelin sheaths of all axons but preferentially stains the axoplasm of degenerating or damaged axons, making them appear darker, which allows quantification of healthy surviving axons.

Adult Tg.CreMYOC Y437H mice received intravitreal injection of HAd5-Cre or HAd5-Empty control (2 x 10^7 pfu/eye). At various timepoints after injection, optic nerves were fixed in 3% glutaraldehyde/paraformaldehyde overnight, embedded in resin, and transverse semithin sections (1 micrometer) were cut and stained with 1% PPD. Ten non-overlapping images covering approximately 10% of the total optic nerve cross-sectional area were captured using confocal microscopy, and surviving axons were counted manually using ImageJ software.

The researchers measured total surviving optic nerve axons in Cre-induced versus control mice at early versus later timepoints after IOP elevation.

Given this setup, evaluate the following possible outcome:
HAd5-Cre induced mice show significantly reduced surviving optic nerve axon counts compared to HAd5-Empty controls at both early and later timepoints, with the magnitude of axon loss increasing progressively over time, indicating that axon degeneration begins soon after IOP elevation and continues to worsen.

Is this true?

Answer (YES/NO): NO